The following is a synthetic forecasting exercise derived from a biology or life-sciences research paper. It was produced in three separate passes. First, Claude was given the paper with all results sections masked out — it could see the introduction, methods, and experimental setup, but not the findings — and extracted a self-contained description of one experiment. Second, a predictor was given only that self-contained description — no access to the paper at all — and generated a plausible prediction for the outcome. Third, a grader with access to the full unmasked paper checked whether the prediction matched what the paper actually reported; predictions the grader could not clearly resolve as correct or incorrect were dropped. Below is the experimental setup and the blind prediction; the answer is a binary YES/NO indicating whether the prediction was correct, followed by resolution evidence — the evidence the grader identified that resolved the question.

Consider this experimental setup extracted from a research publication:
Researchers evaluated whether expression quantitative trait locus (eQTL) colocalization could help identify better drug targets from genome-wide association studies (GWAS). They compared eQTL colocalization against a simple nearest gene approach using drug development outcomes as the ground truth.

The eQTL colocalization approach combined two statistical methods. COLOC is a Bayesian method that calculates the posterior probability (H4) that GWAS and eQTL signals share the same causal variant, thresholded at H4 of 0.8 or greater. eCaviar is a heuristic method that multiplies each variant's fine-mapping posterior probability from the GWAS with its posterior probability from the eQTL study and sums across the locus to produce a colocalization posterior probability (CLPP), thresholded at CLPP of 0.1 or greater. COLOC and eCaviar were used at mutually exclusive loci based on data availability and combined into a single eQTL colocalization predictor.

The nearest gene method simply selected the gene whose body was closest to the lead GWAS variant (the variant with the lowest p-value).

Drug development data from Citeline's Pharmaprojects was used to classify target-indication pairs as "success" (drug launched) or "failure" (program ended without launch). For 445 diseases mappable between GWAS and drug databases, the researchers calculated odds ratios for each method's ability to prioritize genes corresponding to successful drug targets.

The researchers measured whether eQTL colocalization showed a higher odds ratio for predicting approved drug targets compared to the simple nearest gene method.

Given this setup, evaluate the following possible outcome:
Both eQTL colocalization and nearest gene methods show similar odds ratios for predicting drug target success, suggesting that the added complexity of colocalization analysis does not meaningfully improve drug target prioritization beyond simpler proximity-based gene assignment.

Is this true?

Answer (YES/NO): NO